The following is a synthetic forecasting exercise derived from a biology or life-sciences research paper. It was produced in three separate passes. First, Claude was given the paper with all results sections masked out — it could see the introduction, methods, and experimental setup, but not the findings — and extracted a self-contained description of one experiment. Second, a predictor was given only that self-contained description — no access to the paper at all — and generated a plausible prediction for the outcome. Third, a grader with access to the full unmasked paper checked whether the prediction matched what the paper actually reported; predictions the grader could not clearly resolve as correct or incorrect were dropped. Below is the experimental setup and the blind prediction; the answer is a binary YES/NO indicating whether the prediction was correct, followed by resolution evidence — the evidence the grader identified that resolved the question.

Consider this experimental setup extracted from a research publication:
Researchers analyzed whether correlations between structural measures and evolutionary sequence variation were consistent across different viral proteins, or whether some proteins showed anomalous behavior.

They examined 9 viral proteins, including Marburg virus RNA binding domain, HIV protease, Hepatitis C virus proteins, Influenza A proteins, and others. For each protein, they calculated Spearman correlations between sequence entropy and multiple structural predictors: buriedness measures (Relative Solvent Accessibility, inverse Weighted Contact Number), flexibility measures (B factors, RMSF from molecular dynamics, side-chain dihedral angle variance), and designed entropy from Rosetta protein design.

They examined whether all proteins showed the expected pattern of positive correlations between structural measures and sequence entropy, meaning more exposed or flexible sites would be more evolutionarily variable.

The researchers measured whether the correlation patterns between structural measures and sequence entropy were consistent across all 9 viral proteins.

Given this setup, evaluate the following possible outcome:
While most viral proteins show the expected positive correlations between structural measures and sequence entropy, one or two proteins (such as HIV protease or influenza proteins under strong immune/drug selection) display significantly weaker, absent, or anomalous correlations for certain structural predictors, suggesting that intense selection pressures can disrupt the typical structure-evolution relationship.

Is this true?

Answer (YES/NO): NO